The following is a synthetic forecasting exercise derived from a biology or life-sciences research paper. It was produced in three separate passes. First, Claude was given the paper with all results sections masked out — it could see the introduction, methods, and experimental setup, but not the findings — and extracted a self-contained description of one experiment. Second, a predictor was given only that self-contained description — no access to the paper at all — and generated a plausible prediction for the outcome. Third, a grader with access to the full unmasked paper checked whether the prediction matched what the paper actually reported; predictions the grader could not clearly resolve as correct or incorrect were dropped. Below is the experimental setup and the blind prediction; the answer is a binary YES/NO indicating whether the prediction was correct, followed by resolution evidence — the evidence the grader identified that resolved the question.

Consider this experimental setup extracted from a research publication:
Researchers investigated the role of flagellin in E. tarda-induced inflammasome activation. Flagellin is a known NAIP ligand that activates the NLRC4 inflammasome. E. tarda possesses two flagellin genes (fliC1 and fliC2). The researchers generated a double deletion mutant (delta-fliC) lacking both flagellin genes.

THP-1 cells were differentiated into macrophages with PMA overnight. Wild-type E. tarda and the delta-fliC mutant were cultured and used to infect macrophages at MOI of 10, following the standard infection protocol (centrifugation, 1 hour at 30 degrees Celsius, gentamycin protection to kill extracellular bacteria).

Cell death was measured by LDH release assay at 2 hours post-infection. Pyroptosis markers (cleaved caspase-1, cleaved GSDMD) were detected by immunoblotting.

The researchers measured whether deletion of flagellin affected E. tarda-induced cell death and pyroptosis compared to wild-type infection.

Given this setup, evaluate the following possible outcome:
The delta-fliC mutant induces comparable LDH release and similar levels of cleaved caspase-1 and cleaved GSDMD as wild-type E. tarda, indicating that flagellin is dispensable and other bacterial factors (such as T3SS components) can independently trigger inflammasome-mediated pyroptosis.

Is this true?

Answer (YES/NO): YES